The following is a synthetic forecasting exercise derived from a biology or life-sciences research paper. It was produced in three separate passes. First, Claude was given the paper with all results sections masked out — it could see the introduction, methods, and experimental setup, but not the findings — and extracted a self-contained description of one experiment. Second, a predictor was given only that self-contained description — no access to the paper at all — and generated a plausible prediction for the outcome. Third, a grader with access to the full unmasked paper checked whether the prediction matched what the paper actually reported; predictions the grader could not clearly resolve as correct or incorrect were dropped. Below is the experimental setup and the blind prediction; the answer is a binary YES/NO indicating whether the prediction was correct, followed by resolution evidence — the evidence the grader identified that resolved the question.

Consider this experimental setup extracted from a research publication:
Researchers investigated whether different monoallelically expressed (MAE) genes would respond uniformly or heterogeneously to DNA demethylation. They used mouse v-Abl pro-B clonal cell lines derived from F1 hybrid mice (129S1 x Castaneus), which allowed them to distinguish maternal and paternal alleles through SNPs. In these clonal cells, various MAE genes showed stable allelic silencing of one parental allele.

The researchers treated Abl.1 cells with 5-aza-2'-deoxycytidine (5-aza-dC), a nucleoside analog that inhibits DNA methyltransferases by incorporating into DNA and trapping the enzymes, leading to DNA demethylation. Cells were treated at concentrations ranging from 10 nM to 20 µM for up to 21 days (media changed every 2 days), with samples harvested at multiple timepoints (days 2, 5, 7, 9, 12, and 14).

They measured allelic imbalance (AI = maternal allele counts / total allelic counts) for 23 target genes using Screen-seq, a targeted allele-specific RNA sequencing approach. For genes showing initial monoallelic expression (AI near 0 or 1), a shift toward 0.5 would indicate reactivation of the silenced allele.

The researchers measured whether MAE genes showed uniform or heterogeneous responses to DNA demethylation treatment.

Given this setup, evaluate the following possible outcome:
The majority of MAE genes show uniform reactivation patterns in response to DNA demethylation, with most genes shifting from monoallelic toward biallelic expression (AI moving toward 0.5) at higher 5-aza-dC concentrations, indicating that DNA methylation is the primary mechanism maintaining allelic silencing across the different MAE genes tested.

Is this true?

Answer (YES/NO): NO